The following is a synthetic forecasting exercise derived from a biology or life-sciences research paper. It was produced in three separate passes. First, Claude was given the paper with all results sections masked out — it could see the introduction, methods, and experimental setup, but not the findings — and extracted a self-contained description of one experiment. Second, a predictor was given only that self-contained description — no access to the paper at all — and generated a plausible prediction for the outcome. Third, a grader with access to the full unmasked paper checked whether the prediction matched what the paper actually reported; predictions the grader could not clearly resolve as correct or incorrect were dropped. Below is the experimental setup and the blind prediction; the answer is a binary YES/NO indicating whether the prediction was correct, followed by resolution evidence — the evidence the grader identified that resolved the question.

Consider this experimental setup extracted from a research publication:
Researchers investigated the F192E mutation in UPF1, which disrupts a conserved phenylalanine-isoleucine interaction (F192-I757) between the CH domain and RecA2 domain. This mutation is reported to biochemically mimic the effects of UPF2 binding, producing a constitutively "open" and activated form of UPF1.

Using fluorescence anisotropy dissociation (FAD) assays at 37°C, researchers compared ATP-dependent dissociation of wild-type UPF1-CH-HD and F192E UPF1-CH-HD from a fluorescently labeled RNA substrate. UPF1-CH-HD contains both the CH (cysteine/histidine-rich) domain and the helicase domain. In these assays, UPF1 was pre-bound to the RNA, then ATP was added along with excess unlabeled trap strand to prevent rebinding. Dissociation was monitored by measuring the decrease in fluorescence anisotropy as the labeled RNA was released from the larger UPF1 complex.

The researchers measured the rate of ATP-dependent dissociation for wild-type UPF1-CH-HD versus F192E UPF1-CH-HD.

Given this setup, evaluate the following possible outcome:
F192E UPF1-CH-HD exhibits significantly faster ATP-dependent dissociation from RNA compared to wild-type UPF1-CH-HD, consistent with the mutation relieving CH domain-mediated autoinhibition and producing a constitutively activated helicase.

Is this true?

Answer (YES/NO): YES